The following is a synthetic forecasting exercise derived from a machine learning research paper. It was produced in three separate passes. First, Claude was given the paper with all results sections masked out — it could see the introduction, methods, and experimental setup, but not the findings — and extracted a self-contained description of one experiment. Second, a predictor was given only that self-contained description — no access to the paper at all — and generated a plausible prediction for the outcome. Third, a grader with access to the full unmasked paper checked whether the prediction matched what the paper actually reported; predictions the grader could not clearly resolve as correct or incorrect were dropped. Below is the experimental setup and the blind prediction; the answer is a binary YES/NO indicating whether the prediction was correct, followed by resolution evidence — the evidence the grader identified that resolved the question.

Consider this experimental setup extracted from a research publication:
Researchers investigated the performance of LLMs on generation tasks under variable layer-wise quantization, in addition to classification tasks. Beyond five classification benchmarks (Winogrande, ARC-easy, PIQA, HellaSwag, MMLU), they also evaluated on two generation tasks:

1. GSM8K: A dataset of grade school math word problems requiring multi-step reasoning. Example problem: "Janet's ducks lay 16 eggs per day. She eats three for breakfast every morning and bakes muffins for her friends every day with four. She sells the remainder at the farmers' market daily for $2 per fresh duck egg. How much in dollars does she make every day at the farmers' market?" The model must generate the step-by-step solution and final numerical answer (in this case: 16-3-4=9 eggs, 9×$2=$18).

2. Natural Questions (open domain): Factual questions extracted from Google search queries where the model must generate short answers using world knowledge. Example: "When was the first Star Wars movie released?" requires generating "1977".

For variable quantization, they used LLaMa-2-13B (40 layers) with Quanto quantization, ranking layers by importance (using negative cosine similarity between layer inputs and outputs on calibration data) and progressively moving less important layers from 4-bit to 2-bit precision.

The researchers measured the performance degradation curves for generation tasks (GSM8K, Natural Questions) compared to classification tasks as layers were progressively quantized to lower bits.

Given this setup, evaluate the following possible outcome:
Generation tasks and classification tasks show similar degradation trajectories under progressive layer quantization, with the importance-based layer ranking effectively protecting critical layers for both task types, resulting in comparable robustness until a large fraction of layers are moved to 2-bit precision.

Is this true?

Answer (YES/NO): NO